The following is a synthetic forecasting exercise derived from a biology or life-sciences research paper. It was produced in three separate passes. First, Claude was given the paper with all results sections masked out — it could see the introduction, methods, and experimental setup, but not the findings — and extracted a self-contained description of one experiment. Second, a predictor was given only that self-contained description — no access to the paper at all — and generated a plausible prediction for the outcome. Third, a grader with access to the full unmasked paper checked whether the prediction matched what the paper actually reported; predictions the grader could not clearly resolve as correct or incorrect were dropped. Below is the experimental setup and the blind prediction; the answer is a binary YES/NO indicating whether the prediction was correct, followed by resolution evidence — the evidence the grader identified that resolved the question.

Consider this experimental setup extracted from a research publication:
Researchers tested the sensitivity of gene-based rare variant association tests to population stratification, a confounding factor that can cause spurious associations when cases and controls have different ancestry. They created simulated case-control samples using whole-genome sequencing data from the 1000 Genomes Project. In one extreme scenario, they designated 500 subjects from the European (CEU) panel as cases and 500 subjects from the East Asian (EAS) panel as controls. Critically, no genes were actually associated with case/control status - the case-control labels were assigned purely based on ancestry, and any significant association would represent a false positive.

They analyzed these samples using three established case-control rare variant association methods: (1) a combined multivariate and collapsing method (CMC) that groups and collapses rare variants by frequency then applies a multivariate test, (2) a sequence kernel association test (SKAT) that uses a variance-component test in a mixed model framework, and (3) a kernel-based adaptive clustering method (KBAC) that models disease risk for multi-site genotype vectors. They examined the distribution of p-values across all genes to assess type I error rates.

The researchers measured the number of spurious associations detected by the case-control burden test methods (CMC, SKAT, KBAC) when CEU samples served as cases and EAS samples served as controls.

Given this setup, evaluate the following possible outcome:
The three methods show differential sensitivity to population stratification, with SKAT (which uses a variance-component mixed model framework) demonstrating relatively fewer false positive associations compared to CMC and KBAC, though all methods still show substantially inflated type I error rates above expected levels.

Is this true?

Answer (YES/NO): NO